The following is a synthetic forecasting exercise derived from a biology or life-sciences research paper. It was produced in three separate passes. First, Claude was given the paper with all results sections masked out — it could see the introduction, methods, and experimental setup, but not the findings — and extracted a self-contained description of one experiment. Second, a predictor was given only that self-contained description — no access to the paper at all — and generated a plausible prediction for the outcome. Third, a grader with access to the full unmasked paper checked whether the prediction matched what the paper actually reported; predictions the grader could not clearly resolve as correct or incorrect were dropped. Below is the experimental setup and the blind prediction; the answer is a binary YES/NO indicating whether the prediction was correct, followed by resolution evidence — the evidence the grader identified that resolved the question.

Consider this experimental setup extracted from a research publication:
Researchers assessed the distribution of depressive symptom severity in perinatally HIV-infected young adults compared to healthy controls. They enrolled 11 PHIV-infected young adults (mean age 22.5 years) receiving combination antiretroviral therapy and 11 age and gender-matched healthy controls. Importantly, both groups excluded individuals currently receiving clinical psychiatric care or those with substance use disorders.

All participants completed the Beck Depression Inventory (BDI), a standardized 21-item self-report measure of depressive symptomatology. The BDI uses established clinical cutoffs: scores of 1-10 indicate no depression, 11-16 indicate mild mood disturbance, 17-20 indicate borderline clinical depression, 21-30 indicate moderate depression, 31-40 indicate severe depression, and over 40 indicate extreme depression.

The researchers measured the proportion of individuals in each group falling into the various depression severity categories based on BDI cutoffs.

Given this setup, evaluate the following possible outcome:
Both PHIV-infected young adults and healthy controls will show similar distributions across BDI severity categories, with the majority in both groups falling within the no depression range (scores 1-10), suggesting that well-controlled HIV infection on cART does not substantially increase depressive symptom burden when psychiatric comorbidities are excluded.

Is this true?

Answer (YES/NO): NO